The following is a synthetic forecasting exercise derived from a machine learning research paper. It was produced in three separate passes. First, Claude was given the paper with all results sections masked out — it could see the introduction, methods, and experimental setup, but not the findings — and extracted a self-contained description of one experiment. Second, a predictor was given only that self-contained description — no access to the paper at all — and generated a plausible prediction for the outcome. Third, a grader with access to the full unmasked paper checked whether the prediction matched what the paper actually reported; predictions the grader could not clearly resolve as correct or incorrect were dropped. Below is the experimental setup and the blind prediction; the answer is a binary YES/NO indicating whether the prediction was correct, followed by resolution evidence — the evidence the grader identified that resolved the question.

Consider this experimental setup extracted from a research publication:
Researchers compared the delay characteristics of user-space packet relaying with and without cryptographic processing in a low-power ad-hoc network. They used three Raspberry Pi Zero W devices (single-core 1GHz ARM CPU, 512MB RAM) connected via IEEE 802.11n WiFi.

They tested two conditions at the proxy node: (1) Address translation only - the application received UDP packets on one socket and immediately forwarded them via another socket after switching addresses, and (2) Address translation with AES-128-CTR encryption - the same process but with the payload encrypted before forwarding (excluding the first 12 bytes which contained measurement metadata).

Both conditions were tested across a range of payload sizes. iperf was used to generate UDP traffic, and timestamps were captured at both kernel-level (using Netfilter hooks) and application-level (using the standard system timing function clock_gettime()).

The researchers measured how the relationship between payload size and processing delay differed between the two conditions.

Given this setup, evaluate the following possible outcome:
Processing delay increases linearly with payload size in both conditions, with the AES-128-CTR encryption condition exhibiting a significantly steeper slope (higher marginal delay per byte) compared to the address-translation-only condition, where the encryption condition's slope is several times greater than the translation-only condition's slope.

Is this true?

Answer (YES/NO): NO